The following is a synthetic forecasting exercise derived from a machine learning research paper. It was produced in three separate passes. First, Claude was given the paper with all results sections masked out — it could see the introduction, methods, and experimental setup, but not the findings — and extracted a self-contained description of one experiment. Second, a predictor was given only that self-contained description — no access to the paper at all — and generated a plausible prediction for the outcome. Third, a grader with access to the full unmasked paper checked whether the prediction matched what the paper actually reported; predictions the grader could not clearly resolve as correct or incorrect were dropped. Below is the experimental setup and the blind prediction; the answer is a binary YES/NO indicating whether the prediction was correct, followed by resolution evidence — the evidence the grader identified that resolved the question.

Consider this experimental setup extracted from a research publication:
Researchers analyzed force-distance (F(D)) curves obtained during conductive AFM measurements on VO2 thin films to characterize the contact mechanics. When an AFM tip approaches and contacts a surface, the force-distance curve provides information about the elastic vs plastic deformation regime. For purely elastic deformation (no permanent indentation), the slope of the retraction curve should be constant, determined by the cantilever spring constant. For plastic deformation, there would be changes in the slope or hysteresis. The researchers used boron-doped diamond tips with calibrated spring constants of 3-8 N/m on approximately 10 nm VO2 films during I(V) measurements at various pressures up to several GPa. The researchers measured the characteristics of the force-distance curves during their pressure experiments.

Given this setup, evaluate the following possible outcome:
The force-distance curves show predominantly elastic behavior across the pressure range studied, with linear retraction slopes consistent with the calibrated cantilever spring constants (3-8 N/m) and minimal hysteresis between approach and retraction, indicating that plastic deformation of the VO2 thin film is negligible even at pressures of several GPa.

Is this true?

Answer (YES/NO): YES